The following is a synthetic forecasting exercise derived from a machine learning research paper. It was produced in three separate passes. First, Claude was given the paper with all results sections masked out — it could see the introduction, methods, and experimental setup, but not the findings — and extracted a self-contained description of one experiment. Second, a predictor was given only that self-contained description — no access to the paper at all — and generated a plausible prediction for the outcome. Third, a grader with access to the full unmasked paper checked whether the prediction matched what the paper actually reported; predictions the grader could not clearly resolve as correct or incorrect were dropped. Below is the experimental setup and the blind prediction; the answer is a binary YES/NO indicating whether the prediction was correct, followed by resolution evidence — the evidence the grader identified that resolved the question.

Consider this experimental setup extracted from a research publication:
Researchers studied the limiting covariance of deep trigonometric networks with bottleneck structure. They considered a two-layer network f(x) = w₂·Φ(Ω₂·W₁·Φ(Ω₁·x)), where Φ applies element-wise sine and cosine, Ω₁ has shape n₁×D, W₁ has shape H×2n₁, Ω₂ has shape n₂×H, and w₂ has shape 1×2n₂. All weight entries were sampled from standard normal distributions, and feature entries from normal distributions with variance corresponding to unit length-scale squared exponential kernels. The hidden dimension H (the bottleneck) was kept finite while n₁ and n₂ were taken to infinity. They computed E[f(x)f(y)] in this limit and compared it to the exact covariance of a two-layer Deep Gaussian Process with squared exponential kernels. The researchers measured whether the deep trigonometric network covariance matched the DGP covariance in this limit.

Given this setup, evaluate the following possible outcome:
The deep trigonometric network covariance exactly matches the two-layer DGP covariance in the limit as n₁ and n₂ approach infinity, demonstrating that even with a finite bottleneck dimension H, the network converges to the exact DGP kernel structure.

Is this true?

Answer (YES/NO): YES